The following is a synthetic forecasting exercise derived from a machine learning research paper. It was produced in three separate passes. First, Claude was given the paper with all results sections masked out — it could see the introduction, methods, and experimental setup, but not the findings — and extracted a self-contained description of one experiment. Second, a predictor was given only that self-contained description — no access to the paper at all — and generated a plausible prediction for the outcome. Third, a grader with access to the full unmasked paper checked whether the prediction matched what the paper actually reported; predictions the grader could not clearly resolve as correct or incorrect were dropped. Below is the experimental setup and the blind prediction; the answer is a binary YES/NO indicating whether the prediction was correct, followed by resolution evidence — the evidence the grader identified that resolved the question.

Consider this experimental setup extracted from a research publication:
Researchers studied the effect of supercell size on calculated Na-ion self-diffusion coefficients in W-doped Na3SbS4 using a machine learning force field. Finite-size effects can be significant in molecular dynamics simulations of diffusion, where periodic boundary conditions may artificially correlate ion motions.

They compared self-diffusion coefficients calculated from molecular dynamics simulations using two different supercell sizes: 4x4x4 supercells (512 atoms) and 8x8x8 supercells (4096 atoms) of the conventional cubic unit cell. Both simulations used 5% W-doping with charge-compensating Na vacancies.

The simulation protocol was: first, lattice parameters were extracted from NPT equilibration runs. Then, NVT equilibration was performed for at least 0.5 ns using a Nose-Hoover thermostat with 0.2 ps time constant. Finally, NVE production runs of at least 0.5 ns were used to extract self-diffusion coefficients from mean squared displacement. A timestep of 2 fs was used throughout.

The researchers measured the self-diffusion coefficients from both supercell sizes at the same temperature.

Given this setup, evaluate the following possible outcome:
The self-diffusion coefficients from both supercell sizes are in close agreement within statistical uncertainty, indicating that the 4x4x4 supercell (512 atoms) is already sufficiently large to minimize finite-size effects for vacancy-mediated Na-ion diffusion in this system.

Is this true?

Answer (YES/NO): YES